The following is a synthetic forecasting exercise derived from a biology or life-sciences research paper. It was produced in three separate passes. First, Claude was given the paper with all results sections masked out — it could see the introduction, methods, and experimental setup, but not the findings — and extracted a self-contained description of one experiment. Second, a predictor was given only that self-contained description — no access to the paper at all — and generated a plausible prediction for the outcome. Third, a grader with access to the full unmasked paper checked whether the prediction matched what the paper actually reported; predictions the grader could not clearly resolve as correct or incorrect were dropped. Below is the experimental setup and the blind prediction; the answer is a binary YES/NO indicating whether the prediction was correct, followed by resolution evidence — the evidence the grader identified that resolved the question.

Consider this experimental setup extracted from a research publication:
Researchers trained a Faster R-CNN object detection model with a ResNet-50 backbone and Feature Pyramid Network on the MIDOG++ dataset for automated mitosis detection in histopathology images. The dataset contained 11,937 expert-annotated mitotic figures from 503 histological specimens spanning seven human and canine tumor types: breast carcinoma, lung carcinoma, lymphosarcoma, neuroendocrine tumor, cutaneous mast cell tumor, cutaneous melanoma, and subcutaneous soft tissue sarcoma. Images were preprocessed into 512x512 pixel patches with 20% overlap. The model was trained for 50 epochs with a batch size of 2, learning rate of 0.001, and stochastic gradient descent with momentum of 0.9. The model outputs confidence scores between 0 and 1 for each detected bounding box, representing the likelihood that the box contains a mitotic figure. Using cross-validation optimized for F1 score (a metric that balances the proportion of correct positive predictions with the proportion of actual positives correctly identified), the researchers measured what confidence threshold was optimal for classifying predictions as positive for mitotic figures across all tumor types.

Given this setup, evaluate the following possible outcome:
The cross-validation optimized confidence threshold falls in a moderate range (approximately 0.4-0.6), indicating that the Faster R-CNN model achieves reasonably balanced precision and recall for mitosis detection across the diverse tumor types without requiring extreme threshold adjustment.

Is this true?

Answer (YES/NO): NO